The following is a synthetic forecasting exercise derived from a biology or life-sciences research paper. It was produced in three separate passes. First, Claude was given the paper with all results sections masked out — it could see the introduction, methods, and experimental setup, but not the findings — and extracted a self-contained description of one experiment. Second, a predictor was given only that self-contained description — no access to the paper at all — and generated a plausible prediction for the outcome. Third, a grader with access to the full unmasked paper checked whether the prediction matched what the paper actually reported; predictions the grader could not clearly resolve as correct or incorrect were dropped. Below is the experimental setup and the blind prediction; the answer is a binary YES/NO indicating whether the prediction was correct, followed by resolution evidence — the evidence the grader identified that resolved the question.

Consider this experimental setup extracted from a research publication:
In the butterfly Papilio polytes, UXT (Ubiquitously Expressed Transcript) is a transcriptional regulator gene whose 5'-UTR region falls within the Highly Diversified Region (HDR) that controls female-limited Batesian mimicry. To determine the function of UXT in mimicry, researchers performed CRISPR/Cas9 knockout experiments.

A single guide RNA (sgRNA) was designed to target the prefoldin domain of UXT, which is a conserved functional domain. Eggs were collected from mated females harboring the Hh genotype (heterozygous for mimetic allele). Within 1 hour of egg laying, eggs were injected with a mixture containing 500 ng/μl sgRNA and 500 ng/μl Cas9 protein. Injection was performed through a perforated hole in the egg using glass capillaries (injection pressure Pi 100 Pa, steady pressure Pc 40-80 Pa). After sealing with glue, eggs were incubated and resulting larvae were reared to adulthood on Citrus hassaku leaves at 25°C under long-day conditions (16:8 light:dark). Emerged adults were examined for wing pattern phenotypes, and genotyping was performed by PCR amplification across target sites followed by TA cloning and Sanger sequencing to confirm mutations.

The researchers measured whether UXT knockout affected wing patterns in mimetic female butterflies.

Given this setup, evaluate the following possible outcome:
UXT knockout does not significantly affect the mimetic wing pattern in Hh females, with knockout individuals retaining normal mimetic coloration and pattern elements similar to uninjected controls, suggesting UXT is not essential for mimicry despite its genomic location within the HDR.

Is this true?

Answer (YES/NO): NO